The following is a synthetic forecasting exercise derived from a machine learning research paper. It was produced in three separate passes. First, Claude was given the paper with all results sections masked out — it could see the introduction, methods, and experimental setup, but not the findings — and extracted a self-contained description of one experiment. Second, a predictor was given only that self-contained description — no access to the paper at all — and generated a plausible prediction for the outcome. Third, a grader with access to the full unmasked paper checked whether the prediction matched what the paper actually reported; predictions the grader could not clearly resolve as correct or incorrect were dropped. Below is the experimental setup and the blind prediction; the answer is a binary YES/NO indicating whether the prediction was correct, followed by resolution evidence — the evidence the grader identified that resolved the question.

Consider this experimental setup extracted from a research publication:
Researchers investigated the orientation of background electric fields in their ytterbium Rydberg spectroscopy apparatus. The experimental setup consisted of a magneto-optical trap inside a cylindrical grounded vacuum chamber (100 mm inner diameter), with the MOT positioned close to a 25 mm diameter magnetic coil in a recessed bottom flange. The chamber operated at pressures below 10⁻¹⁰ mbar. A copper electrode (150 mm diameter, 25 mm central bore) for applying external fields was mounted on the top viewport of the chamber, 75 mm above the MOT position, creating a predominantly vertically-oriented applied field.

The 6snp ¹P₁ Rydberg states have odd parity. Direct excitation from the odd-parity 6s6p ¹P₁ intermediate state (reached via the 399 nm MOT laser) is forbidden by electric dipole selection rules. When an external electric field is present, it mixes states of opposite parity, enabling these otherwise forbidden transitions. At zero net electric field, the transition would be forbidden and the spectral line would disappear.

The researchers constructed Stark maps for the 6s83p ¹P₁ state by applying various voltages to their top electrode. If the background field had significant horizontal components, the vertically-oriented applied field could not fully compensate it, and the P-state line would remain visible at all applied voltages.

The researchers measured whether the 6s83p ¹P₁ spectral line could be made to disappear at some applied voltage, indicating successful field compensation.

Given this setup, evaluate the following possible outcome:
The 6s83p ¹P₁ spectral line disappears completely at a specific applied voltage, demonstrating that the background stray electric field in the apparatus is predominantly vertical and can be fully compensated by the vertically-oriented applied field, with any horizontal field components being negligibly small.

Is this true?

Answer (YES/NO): NO